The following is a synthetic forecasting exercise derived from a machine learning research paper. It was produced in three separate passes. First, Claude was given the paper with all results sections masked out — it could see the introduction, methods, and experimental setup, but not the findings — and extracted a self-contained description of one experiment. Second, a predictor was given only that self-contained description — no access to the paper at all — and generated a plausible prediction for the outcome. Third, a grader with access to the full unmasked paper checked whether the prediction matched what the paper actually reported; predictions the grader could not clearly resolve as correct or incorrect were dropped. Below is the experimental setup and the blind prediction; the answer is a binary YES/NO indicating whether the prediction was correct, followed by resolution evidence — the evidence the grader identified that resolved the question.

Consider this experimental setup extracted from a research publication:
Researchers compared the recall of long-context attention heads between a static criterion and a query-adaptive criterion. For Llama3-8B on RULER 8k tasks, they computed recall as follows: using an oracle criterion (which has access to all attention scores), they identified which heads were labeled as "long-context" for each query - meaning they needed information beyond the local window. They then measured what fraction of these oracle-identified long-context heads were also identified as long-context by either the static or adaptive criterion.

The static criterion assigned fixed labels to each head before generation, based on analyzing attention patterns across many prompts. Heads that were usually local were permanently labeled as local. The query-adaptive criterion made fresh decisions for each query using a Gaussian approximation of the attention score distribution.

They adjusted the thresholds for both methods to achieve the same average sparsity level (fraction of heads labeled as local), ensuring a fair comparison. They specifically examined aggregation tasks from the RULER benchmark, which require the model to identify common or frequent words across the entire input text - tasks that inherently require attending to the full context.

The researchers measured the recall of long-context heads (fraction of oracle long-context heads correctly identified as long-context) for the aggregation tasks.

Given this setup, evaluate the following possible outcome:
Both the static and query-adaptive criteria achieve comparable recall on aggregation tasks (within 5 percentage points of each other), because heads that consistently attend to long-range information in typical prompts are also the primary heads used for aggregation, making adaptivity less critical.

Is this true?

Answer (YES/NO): NO